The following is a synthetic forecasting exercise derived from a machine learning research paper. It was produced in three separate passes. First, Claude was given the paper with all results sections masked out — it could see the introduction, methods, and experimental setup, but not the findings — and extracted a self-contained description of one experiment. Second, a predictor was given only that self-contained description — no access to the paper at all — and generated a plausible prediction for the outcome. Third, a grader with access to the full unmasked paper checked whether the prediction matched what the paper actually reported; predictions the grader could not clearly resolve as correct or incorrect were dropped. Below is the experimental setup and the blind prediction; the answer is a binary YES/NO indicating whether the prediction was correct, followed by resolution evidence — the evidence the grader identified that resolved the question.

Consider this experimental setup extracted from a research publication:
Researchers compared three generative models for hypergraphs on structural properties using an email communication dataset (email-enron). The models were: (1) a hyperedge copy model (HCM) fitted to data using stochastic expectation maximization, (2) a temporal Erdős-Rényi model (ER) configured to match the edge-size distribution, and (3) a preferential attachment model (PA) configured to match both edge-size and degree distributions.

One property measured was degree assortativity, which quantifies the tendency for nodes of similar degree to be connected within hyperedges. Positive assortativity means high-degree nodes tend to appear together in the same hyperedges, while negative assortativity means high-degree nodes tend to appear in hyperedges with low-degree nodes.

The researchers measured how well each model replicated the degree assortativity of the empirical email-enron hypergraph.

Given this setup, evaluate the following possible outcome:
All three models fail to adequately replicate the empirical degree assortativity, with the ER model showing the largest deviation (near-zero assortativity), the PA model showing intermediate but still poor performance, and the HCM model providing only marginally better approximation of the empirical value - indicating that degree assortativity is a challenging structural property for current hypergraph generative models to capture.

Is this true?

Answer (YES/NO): NO